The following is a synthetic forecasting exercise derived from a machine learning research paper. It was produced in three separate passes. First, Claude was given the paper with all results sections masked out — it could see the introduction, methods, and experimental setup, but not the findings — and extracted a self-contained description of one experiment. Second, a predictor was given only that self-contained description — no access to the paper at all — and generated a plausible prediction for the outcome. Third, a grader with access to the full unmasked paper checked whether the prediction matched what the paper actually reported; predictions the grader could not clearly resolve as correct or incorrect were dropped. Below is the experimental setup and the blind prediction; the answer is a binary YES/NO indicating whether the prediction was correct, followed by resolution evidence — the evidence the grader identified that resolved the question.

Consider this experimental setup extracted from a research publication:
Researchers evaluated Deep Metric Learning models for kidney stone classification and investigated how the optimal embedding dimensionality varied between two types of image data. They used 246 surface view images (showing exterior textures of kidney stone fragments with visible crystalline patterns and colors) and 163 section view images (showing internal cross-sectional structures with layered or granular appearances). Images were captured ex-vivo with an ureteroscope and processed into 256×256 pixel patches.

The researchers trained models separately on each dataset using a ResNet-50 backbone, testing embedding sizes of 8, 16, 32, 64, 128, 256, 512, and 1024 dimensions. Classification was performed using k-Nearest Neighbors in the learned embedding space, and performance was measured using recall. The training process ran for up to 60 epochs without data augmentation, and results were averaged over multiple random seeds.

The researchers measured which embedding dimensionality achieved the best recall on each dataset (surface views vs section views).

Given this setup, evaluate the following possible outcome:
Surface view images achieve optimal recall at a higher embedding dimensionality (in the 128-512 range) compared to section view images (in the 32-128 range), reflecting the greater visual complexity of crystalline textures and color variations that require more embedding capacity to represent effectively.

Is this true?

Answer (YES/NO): NO